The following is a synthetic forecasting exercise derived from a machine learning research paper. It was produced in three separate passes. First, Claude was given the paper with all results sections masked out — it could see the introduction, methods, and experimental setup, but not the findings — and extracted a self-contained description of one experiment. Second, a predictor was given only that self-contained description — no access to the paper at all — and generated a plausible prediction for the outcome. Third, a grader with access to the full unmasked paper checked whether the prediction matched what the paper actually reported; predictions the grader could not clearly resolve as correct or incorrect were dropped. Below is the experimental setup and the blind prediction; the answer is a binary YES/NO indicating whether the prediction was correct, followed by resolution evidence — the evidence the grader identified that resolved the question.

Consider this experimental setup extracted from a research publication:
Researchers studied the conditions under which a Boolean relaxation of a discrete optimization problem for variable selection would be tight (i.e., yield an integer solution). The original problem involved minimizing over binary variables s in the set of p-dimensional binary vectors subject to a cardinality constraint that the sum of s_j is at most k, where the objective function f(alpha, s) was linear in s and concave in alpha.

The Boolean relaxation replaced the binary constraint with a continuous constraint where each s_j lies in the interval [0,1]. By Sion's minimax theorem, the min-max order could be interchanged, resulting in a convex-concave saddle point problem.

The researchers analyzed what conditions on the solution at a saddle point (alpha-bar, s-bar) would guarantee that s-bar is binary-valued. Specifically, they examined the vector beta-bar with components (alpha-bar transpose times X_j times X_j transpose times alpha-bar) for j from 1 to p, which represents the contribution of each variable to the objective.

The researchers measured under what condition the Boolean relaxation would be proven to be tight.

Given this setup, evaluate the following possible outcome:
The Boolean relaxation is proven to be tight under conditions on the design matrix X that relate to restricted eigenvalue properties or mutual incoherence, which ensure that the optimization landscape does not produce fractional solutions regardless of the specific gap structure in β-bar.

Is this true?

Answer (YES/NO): NO